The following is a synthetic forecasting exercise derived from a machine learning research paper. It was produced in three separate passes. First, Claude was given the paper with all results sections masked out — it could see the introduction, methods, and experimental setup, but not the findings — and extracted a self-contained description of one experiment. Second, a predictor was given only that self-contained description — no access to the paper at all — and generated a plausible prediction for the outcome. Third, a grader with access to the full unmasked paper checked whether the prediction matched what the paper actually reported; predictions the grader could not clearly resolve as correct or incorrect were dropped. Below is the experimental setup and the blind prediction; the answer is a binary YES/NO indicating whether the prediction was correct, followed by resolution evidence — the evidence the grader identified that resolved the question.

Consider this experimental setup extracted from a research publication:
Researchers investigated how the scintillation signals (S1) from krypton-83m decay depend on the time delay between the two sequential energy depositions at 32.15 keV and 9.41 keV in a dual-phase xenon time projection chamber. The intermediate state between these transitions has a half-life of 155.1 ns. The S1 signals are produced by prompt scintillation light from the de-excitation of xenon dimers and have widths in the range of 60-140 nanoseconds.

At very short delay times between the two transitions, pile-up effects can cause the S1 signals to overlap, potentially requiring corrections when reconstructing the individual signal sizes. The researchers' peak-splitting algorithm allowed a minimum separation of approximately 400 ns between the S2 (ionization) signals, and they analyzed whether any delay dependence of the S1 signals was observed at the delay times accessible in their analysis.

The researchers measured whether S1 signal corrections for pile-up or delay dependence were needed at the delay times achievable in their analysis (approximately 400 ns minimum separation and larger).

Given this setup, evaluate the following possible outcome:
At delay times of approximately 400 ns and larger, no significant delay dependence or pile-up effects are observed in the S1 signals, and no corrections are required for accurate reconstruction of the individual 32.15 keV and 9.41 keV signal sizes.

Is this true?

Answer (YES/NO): YES